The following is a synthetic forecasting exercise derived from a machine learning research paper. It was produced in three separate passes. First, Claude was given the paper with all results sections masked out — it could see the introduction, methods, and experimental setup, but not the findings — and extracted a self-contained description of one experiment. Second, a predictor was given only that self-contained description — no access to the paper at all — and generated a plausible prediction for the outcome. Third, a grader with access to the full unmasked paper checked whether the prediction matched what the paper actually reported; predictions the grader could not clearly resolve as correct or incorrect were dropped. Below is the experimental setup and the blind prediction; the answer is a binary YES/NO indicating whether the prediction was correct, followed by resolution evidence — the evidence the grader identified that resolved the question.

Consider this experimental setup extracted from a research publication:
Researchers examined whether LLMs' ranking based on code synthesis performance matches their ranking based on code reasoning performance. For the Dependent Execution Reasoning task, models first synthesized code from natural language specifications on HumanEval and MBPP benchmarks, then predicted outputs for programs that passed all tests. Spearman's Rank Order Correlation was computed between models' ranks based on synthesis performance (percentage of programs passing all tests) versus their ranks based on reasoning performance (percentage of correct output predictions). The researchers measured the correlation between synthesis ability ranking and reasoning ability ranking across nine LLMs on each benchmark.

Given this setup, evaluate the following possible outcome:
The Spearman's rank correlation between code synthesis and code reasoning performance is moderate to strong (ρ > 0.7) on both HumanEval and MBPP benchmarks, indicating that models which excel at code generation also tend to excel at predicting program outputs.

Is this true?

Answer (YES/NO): NO